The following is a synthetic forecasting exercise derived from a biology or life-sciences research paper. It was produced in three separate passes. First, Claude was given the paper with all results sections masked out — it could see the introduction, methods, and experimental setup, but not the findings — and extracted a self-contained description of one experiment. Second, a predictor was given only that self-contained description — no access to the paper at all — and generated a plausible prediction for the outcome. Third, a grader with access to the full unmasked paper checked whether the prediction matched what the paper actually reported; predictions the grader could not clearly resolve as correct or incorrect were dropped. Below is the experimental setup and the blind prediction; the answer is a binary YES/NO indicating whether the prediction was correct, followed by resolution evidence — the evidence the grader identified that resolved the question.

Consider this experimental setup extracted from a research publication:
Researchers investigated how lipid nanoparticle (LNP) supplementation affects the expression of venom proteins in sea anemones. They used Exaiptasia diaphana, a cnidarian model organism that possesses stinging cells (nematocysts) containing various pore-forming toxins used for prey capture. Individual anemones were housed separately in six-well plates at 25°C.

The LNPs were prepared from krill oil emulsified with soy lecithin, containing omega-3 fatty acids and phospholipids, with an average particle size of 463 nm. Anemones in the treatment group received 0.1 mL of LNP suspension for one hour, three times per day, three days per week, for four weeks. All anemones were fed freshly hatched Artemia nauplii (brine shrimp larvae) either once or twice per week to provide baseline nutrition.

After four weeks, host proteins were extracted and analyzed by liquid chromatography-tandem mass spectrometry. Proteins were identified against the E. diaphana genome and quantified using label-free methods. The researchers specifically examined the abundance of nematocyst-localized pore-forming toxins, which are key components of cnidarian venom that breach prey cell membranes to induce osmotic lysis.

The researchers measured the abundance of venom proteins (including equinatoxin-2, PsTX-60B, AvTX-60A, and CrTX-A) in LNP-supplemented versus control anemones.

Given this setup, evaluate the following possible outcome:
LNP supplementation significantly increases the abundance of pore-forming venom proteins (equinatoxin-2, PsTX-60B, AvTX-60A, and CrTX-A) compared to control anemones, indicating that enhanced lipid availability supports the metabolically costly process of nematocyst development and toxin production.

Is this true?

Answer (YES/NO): NO